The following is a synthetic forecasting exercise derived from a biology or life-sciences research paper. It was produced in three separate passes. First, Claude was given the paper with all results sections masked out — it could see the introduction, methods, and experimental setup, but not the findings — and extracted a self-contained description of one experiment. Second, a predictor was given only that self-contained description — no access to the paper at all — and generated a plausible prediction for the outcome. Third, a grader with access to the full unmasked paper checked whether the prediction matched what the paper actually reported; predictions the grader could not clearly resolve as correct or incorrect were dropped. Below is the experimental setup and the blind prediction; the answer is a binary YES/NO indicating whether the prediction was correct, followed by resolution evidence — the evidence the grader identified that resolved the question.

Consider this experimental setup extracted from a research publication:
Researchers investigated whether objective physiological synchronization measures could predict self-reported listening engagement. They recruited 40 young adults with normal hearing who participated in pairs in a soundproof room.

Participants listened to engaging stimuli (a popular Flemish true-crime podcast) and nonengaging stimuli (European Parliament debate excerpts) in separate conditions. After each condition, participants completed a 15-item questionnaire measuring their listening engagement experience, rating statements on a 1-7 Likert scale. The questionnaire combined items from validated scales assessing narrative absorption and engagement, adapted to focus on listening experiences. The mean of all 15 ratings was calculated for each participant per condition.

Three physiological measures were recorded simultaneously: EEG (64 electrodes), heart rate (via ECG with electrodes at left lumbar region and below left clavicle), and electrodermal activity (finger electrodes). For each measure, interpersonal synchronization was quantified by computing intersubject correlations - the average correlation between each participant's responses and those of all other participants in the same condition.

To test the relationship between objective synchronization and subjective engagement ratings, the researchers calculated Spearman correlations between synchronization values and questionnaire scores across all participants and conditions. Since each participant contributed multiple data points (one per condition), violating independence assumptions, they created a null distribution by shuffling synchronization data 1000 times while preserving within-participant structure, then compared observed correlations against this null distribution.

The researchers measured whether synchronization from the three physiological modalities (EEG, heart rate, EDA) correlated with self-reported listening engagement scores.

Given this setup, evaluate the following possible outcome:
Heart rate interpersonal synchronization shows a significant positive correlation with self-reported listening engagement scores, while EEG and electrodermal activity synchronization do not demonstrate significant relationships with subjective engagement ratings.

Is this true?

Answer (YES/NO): NO